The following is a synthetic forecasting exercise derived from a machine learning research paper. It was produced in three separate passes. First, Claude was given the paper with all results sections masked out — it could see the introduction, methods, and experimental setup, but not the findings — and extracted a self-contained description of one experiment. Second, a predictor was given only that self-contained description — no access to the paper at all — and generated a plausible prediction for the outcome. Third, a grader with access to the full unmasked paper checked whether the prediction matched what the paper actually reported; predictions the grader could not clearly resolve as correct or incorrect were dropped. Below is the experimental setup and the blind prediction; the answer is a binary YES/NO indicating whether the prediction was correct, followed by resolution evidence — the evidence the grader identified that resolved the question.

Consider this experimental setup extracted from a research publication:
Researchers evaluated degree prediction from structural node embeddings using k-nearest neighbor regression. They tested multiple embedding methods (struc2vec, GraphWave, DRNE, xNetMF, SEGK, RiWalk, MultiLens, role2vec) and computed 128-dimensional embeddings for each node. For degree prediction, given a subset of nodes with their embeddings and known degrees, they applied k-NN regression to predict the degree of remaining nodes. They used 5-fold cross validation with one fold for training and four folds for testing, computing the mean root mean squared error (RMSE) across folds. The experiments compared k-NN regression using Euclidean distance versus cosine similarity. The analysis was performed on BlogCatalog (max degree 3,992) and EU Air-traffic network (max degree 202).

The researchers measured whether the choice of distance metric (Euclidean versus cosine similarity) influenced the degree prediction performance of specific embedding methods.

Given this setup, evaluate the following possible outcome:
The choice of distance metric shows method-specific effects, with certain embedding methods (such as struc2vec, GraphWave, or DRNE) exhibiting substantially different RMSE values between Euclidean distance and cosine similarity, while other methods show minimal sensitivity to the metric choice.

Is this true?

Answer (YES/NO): YES